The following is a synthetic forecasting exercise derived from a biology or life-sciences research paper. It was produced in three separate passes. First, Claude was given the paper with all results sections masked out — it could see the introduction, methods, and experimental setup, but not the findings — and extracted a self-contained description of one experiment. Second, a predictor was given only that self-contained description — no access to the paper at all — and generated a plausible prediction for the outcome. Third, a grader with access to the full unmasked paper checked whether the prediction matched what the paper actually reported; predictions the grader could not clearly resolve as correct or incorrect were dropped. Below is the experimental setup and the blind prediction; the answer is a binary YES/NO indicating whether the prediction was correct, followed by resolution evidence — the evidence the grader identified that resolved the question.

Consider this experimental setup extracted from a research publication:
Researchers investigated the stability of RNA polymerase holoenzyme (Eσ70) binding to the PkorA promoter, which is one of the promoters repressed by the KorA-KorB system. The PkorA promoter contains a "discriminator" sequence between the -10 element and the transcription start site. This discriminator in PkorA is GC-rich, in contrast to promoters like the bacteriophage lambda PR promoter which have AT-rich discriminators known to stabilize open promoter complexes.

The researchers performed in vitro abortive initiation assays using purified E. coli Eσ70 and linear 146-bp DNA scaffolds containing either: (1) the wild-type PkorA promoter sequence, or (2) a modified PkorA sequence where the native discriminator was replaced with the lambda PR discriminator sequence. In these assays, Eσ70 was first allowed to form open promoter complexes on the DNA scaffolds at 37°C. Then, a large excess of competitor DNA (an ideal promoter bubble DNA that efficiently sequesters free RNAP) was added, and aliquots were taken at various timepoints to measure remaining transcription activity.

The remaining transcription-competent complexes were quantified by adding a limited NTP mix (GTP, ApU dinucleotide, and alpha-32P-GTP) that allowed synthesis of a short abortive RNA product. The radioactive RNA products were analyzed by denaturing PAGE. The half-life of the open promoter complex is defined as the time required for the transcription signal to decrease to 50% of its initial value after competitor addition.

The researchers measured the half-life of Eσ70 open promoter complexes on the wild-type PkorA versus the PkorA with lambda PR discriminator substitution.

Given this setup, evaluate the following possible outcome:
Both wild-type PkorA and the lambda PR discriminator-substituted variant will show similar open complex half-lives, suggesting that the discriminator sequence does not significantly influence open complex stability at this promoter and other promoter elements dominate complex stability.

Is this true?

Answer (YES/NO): NO